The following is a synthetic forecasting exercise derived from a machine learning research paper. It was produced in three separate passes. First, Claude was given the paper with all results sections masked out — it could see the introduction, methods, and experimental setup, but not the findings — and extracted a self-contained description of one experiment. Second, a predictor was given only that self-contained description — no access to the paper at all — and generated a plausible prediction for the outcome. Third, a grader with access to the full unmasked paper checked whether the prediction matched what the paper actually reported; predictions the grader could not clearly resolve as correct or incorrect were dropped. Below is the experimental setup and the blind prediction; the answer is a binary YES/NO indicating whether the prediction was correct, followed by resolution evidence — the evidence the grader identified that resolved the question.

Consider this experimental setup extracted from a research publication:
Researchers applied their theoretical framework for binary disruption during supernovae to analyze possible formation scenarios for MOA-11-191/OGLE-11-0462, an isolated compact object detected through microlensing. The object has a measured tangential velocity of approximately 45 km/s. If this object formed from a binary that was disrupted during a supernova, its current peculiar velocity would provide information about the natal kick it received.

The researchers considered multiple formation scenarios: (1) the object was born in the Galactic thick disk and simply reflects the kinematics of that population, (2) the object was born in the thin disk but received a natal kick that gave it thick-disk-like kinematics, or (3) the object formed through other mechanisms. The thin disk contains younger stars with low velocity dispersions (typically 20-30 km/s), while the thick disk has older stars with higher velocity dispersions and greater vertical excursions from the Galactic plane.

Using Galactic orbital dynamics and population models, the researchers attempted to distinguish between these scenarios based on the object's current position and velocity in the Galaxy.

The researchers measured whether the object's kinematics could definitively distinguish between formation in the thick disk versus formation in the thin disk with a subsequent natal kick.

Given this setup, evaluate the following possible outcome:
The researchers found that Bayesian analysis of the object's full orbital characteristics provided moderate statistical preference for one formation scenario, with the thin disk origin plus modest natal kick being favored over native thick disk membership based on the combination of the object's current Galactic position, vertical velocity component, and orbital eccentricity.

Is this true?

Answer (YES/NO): NO